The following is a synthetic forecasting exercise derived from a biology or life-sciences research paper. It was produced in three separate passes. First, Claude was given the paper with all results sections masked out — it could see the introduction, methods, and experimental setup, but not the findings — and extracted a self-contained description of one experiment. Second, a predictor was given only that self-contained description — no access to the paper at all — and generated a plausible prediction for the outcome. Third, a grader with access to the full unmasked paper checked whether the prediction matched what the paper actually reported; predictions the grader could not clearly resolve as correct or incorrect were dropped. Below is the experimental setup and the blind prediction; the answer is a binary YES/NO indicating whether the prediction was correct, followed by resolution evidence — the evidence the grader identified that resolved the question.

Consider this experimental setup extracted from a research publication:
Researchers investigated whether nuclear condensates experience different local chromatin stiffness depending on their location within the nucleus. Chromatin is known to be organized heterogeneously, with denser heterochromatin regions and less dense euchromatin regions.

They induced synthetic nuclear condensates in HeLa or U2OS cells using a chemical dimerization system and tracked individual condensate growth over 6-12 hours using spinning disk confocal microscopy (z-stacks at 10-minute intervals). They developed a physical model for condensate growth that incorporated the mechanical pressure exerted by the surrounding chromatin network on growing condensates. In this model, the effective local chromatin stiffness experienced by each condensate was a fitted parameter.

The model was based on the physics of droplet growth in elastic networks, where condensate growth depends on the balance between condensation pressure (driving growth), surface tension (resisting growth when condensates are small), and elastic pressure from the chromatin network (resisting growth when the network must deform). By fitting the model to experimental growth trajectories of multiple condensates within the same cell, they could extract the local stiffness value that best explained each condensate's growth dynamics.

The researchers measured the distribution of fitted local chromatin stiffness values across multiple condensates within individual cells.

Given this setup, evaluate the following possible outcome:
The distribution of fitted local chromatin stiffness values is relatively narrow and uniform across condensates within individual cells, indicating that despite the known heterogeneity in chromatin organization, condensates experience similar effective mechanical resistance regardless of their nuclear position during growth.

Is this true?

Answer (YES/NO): NO